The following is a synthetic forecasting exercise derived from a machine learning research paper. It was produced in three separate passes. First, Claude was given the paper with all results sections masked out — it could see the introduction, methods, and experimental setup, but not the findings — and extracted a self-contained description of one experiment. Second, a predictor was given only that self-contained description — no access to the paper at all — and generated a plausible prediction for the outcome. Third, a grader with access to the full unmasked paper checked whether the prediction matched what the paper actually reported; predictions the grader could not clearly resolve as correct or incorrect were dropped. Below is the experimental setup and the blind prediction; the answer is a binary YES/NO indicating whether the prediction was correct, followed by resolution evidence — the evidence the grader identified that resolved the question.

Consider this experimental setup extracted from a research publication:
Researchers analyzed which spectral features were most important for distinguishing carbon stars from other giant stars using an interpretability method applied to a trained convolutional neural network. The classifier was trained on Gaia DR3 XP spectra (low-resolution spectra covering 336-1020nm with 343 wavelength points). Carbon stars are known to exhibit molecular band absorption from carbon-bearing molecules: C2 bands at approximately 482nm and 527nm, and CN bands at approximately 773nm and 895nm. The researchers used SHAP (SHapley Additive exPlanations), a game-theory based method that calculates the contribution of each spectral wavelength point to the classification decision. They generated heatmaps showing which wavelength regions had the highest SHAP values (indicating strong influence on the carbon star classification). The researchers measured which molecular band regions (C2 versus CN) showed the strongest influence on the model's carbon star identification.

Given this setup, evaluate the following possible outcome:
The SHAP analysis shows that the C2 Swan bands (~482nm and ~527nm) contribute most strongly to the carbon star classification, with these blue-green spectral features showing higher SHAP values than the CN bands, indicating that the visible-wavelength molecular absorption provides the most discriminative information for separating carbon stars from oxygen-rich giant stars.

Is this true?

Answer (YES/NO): NO